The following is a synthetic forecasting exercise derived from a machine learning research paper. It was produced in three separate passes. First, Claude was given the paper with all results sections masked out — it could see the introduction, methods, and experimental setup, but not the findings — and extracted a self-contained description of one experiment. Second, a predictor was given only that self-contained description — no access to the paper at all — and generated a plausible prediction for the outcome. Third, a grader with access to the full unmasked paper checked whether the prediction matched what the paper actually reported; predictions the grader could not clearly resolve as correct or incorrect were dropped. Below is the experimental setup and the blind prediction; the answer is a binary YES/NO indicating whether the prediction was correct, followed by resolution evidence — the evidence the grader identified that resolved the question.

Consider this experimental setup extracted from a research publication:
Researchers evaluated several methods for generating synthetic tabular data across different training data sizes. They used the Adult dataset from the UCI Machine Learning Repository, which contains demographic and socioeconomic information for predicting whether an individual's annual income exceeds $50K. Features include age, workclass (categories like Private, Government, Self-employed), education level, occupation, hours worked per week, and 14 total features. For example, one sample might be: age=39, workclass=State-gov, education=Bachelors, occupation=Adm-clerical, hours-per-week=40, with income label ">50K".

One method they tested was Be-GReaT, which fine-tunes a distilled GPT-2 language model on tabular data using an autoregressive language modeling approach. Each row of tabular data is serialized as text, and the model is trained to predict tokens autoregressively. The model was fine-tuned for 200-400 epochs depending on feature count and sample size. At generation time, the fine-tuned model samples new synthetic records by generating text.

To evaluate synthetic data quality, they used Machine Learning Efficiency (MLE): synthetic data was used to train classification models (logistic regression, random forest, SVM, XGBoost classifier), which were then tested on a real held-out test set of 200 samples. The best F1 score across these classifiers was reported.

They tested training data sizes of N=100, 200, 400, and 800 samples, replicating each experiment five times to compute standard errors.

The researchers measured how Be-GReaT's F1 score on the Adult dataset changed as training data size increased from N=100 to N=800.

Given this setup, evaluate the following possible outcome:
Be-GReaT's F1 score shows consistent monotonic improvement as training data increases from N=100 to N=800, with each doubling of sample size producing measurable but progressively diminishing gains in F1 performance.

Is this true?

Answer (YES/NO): NO